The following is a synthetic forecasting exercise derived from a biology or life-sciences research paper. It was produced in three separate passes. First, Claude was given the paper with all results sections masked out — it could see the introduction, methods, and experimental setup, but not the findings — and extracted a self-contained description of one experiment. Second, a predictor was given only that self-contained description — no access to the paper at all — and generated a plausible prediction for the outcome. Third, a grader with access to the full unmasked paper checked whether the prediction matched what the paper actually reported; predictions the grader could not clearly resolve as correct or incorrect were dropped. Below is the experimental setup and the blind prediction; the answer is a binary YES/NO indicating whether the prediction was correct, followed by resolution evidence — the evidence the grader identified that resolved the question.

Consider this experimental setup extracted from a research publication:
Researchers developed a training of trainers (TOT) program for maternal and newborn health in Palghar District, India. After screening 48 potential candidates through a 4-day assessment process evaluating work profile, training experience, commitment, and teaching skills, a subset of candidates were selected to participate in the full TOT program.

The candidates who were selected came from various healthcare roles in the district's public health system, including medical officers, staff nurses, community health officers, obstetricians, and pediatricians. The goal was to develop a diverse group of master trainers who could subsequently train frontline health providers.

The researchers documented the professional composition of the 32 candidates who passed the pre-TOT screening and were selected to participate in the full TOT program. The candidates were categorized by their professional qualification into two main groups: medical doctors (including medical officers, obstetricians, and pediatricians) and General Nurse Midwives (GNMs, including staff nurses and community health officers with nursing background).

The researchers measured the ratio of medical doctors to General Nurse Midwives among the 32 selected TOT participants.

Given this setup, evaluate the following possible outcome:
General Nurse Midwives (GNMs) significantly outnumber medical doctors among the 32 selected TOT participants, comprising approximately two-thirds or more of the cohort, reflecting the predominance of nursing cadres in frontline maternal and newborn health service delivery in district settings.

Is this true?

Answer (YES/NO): NO